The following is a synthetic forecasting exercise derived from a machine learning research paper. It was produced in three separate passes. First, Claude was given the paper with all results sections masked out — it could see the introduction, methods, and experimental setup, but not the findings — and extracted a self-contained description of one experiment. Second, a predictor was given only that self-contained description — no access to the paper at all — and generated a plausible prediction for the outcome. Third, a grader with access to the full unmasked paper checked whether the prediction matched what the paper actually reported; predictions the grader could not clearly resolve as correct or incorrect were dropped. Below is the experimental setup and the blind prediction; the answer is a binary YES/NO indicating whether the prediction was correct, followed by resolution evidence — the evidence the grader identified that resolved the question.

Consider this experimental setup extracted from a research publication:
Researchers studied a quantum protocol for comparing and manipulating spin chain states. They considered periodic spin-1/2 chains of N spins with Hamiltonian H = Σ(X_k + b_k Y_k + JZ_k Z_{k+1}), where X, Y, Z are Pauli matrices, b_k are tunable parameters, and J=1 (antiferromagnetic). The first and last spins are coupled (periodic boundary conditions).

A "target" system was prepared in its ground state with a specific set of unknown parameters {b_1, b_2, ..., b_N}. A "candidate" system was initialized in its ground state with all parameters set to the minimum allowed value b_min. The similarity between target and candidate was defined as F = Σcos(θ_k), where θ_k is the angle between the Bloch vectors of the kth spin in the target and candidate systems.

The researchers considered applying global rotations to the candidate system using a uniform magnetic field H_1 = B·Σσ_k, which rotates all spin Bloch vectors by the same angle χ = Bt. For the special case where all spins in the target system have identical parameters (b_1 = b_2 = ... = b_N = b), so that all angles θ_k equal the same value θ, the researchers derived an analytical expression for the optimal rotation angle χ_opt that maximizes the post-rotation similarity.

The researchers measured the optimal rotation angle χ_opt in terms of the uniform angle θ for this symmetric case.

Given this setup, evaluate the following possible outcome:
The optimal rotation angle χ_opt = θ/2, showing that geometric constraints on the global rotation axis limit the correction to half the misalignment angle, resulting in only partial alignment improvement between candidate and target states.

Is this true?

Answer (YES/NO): YES